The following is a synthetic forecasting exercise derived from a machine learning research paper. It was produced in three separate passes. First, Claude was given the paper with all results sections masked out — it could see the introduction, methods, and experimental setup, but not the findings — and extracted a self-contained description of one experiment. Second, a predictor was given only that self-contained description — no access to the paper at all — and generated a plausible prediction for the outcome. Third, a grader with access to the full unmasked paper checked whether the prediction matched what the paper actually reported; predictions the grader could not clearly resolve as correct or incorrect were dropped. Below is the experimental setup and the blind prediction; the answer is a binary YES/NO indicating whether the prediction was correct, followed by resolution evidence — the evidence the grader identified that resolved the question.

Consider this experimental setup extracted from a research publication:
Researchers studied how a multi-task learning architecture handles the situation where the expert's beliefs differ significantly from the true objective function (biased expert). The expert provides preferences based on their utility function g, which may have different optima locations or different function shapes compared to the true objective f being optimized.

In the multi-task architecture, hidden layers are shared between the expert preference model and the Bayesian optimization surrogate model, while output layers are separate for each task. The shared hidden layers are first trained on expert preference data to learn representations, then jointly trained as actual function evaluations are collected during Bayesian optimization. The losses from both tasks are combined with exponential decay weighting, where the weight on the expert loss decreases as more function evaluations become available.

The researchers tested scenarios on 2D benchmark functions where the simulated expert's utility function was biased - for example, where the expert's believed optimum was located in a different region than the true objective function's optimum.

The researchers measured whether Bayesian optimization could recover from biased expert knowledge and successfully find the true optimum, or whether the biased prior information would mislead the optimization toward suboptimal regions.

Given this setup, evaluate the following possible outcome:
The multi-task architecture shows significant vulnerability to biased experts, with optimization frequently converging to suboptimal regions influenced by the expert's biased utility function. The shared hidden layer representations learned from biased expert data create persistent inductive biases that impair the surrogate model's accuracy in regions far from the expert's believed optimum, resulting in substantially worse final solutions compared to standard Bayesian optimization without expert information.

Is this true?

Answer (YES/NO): NO